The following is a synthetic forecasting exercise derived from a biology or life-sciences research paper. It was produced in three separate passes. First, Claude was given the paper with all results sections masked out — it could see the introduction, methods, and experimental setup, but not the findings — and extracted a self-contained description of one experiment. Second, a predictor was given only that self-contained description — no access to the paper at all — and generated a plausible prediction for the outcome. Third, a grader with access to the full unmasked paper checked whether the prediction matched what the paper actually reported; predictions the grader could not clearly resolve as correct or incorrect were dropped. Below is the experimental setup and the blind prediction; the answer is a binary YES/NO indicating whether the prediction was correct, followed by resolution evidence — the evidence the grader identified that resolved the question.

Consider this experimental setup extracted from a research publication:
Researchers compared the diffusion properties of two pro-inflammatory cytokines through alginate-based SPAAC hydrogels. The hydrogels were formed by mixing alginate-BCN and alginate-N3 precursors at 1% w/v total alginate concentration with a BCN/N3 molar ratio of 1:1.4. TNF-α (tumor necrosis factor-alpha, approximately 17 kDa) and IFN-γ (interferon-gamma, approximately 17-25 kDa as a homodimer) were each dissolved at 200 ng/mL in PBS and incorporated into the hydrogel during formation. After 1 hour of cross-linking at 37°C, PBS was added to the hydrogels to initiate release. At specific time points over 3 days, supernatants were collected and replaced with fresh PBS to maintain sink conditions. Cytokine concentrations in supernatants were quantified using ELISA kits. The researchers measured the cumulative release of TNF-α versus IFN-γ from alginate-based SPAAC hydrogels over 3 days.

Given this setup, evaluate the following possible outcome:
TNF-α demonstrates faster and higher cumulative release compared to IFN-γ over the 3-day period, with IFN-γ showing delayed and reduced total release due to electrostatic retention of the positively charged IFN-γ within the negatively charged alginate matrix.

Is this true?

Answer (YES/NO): YES